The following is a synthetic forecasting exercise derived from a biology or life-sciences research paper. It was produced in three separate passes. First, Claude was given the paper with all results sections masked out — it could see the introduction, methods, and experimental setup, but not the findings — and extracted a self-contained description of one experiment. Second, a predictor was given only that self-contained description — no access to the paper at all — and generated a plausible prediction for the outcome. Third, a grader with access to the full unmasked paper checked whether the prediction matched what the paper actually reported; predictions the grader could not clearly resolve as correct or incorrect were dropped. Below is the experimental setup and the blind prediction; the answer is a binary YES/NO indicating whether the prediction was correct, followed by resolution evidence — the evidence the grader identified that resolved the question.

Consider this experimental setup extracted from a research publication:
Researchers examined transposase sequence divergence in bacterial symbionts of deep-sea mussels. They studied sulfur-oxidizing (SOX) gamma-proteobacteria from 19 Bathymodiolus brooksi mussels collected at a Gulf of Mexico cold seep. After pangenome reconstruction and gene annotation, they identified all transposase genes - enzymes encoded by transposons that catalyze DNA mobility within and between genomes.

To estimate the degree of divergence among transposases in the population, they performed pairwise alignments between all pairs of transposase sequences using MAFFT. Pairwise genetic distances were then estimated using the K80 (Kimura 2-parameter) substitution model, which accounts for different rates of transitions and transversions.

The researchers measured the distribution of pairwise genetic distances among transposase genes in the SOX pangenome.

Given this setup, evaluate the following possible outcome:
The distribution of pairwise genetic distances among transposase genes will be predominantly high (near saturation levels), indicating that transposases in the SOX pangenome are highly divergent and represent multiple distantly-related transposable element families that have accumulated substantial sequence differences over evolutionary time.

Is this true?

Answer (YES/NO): NO